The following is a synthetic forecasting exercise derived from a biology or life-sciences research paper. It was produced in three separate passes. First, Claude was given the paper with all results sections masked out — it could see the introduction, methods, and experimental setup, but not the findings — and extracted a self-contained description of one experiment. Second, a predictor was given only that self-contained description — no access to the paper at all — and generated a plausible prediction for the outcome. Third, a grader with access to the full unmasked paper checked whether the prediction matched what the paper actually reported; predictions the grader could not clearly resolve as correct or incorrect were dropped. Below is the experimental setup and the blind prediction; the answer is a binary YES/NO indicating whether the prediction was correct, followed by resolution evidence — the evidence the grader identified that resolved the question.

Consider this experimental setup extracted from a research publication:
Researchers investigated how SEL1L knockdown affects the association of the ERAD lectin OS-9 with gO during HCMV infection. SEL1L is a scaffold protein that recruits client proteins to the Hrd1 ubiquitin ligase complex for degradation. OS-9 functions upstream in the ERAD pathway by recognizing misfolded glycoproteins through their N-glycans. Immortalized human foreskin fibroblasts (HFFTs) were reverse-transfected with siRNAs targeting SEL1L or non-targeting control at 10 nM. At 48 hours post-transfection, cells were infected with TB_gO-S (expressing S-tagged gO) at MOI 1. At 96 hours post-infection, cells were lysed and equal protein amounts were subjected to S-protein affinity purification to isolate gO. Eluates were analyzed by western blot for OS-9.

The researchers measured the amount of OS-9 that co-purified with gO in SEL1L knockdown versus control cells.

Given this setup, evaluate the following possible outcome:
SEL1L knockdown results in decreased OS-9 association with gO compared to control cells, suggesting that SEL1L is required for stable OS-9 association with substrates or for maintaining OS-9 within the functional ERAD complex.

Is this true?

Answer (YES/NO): NO